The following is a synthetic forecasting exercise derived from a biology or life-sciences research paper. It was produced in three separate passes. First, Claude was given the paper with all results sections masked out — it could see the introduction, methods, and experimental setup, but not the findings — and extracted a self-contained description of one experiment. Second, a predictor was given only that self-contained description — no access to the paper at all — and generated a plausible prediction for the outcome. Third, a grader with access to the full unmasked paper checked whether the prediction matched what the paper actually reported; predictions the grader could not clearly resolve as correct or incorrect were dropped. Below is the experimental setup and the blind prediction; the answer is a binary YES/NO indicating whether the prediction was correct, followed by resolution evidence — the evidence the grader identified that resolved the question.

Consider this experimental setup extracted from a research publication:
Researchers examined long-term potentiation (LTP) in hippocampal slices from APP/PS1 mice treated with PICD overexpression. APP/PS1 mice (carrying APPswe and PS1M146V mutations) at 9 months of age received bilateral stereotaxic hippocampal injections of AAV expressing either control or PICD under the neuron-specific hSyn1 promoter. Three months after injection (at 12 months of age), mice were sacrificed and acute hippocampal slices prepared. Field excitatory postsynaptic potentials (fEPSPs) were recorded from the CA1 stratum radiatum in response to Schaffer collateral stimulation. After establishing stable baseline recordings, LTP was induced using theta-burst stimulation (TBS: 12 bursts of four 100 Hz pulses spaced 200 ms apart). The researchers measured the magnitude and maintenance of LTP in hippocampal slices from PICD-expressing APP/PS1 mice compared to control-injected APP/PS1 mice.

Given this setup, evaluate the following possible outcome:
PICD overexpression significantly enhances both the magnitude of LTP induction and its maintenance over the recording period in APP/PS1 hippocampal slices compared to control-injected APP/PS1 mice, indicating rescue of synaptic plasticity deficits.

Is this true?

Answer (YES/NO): YES